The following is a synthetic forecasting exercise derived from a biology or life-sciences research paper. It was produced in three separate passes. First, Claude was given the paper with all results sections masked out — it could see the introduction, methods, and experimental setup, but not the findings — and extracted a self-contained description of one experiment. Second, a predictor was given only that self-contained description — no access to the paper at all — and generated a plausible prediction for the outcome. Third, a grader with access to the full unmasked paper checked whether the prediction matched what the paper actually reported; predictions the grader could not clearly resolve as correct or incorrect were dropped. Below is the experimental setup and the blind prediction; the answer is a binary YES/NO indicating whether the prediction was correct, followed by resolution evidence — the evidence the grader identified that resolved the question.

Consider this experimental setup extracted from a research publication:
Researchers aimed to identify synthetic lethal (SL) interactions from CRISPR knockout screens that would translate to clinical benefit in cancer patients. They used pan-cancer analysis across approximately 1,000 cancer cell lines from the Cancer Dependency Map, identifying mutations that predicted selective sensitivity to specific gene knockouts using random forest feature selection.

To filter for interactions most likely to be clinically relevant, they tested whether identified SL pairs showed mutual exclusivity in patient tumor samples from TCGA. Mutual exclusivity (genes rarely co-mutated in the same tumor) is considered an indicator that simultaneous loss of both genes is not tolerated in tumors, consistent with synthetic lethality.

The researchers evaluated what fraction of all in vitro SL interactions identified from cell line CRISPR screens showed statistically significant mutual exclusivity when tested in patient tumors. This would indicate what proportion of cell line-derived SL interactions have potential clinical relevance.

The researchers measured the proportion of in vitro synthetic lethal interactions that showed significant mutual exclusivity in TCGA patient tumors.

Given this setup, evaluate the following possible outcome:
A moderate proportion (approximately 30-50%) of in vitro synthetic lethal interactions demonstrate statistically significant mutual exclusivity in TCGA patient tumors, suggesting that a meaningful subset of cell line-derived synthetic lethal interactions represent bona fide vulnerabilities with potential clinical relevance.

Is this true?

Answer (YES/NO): NO